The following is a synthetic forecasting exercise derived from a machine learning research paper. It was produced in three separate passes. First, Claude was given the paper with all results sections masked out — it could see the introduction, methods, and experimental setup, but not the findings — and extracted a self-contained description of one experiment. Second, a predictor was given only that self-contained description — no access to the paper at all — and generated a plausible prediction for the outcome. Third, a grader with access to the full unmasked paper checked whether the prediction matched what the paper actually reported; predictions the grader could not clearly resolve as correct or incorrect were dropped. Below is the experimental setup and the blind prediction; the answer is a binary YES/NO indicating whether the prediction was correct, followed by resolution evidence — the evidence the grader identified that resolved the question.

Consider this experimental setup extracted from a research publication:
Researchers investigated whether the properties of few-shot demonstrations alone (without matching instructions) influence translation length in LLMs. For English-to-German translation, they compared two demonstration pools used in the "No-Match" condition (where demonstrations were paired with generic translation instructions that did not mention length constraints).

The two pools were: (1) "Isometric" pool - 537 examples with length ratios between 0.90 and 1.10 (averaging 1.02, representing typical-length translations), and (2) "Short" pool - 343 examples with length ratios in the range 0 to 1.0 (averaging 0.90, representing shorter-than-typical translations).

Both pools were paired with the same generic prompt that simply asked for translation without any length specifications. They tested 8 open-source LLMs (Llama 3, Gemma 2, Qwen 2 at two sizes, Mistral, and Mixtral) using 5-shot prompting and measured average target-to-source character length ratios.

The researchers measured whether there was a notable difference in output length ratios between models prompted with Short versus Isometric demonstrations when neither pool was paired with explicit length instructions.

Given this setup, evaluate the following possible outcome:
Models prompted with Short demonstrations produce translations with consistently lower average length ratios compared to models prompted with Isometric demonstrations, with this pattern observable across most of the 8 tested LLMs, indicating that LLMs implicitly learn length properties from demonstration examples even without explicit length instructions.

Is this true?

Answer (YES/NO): NO